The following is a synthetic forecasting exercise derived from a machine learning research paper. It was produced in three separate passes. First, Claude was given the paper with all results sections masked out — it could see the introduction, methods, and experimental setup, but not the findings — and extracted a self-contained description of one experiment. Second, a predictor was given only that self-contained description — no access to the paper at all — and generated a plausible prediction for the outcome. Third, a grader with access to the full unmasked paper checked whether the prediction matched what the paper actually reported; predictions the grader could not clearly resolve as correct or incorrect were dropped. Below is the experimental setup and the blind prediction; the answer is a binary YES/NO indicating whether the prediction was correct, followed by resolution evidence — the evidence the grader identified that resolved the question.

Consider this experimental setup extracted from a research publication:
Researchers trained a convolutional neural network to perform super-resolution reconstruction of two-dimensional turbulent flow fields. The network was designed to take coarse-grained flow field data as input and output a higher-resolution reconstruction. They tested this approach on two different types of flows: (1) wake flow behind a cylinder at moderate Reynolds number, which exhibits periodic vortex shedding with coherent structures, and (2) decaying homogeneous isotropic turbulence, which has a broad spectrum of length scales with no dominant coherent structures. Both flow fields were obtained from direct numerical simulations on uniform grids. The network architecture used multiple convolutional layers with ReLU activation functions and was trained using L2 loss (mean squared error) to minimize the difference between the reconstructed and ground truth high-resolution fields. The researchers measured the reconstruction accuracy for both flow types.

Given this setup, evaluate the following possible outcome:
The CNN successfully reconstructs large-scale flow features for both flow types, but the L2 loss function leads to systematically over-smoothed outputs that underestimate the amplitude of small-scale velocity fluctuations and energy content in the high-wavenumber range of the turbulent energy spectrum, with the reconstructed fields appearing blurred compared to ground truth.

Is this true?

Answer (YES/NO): NO